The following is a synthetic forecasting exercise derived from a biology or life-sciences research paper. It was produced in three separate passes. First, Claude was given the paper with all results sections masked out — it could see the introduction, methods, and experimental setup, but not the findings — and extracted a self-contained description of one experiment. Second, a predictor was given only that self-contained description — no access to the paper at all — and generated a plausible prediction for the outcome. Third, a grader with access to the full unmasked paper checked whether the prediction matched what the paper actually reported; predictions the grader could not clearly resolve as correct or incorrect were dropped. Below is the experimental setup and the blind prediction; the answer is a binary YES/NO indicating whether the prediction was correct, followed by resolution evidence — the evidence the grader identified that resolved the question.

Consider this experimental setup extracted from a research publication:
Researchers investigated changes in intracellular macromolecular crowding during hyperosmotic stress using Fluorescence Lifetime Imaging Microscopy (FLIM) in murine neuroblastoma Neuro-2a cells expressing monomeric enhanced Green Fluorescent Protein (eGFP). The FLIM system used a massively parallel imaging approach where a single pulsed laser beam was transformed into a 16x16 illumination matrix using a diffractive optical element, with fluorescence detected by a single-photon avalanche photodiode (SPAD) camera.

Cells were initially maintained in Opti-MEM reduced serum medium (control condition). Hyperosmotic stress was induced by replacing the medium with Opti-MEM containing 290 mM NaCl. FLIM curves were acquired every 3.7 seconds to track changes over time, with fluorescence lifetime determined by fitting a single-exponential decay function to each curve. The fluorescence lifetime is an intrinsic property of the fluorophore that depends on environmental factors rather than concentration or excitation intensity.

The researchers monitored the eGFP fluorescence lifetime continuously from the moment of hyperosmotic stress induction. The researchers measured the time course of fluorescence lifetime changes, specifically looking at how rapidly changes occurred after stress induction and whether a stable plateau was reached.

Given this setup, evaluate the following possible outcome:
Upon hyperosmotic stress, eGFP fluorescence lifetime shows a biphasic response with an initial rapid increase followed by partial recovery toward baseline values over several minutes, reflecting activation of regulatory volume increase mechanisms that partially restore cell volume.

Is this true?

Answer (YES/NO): NO